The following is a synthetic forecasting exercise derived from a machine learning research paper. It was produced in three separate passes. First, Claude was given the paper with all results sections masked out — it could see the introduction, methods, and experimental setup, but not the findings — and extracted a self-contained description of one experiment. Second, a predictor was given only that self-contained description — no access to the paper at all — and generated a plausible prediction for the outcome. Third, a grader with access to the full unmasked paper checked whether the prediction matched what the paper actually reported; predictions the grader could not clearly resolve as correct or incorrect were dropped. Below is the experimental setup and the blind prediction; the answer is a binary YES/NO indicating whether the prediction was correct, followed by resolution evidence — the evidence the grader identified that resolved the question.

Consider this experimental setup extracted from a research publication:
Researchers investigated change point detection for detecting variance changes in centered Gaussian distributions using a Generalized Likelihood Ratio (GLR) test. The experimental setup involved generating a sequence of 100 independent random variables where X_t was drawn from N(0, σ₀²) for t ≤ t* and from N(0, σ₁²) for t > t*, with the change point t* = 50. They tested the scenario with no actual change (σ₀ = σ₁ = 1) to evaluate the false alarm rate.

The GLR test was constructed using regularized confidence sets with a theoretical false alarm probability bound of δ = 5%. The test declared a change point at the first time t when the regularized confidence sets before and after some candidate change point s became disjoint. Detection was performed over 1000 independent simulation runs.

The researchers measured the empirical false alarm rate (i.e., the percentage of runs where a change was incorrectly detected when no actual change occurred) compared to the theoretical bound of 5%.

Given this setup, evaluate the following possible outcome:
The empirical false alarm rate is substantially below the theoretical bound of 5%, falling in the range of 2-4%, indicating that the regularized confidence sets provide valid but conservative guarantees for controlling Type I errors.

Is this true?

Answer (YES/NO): NO